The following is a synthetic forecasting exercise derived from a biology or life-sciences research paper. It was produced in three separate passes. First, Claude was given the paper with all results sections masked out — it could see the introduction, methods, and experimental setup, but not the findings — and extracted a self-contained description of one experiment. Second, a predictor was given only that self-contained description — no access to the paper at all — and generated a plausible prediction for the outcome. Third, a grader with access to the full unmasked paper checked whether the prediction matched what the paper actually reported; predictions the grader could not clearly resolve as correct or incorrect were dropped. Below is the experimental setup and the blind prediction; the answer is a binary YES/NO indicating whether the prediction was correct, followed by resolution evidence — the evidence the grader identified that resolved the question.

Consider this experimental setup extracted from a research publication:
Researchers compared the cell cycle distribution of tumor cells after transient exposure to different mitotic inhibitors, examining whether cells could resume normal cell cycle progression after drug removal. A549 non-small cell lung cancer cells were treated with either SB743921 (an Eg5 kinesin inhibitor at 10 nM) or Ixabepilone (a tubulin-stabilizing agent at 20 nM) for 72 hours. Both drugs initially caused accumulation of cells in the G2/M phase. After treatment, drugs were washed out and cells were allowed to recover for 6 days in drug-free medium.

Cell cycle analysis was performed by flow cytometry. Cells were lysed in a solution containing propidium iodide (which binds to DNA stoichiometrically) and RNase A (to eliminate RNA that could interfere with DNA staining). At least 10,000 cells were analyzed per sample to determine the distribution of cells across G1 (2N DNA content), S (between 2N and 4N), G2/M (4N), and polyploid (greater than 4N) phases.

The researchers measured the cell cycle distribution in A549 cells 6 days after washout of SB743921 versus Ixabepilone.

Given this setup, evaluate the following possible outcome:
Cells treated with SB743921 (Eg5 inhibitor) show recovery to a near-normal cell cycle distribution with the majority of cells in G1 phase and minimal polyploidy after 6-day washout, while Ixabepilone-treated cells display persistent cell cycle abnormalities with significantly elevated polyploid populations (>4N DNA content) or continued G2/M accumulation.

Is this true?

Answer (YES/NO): NO